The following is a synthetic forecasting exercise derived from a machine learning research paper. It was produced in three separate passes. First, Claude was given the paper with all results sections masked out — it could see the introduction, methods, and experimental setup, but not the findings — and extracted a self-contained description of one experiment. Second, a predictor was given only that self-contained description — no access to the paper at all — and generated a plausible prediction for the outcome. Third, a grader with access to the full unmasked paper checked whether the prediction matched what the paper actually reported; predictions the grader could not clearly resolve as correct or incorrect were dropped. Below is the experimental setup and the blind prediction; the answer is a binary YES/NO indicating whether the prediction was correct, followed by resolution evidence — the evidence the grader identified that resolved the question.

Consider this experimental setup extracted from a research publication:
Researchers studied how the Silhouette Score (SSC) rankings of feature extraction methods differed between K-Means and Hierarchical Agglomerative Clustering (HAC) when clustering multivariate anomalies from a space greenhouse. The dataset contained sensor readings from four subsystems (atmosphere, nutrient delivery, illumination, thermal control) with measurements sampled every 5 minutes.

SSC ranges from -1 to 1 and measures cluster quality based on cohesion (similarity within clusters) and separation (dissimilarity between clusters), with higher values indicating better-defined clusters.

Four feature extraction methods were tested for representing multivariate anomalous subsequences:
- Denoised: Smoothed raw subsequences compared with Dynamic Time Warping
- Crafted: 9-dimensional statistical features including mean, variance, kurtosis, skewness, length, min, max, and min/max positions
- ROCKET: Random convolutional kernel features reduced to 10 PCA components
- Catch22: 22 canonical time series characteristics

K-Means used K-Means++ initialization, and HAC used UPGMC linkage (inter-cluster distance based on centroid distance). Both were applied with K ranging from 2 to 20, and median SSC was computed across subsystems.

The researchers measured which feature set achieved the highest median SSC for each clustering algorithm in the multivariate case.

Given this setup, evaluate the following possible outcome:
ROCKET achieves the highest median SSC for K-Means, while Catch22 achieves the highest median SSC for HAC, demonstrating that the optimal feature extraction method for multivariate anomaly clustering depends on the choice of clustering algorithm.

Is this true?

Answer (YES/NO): NO